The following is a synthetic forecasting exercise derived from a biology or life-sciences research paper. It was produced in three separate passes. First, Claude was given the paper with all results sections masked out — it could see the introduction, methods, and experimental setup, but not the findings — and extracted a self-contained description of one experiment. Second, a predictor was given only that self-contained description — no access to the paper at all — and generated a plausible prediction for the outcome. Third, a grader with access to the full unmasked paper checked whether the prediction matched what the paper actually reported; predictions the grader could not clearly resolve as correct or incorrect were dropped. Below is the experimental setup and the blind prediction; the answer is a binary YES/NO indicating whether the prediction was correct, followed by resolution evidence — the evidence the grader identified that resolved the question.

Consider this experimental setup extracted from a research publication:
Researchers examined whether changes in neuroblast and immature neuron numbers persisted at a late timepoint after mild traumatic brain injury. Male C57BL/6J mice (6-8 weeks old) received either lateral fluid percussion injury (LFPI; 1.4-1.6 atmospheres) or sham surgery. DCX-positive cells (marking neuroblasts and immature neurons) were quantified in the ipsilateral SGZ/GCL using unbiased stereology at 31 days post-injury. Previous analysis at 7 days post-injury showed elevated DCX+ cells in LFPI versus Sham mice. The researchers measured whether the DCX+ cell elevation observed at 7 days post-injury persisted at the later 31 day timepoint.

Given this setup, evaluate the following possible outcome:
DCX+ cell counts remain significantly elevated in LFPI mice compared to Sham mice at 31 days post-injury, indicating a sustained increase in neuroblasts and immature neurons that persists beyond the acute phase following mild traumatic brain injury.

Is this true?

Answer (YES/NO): NO